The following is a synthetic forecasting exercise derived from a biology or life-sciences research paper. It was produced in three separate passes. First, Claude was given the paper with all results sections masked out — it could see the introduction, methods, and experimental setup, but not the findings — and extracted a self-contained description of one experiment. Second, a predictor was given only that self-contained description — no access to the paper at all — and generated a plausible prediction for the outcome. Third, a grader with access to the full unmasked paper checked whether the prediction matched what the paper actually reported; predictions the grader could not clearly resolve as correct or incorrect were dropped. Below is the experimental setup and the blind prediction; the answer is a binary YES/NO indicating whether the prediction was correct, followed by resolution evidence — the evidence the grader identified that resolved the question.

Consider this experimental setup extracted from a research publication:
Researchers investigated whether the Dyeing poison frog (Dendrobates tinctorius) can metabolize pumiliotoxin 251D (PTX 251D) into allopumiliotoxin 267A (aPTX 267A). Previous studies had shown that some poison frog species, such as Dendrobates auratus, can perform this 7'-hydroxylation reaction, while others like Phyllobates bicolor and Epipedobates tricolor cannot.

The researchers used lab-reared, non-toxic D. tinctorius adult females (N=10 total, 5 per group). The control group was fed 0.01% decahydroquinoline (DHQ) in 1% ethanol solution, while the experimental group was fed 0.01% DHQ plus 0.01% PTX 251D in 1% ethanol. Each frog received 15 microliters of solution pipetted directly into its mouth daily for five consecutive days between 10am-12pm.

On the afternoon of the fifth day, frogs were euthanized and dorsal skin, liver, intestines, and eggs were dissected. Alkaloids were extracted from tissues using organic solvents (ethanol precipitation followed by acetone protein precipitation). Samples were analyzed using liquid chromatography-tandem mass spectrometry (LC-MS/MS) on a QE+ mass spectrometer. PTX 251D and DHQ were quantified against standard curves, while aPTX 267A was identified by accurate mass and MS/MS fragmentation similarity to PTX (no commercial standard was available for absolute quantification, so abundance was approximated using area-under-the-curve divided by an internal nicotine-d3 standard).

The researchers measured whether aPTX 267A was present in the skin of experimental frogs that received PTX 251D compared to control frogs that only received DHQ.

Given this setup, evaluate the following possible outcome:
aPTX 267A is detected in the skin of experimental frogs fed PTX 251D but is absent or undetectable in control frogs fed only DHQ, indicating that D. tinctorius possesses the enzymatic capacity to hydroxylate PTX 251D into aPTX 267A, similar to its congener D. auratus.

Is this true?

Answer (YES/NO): YES